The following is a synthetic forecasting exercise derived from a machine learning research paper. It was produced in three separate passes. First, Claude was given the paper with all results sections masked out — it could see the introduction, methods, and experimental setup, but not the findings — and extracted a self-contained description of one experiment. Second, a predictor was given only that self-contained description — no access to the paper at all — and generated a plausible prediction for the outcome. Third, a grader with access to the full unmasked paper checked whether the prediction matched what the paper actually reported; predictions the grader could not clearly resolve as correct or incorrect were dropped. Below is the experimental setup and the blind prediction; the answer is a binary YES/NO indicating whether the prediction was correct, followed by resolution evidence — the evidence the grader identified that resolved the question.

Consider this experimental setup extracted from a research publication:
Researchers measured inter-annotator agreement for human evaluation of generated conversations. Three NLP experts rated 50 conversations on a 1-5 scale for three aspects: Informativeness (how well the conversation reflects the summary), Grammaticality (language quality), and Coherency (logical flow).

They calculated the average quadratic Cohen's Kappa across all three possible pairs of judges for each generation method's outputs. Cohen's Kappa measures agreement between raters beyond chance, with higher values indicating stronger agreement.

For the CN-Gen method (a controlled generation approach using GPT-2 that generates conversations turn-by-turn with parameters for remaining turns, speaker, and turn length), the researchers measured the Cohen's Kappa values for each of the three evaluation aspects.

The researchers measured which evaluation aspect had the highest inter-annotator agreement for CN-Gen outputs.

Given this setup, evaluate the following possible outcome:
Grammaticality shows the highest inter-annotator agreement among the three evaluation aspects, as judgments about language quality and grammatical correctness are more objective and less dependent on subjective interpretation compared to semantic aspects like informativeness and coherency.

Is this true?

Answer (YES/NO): NO